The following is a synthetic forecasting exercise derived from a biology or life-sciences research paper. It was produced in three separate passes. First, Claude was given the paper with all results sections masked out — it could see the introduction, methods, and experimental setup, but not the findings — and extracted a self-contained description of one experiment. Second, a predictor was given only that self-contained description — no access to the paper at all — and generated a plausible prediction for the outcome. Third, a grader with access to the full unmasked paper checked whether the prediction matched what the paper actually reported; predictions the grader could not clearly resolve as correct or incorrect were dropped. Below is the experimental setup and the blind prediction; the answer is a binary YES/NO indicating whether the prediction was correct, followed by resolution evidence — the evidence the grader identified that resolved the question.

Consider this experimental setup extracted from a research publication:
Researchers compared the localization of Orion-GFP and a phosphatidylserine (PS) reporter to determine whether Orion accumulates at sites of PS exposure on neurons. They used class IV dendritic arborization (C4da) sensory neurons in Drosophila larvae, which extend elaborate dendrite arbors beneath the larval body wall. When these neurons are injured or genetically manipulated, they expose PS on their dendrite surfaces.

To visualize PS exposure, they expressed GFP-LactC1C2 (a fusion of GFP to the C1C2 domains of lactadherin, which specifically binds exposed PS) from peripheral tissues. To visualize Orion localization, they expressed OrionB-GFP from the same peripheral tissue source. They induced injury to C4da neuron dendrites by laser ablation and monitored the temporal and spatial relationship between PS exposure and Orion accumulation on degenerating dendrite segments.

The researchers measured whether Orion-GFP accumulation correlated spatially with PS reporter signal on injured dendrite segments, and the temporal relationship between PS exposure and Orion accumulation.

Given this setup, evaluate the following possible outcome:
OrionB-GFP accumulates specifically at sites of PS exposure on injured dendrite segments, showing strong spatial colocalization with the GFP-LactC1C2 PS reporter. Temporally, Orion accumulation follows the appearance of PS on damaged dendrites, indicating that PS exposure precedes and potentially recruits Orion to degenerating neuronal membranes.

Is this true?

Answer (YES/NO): YES